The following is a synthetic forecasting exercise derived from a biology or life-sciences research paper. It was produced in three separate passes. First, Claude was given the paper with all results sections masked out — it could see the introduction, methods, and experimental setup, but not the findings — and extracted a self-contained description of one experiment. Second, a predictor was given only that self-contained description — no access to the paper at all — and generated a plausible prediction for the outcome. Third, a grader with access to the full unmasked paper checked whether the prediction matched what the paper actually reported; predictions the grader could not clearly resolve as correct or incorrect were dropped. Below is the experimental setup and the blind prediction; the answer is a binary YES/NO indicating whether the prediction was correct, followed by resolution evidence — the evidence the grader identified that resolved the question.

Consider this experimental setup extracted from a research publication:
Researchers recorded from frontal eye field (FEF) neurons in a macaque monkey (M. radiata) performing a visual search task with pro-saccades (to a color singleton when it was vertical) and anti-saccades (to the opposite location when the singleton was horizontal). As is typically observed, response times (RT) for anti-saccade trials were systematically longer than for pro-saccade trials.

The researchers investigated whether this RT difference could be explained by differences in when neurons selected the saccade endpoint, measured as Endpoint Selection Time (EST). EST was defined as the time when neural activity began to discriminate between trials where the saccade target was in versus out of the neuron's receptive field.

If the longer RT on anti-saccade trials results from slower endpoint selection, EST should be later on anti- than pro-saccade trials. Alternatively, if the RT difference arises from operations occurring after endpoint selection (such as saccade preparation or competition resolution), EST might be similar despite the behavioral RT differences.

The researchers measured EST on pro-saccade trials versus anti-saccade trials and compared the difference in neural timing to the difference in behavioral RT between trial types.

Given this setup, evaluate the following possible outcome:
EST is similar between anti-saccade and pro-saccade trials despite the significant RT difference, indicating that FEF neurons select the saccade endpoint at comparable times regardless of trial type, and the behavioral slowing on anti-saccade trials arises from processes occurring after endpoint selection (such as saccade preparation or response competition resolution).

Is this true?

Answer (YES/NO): YES